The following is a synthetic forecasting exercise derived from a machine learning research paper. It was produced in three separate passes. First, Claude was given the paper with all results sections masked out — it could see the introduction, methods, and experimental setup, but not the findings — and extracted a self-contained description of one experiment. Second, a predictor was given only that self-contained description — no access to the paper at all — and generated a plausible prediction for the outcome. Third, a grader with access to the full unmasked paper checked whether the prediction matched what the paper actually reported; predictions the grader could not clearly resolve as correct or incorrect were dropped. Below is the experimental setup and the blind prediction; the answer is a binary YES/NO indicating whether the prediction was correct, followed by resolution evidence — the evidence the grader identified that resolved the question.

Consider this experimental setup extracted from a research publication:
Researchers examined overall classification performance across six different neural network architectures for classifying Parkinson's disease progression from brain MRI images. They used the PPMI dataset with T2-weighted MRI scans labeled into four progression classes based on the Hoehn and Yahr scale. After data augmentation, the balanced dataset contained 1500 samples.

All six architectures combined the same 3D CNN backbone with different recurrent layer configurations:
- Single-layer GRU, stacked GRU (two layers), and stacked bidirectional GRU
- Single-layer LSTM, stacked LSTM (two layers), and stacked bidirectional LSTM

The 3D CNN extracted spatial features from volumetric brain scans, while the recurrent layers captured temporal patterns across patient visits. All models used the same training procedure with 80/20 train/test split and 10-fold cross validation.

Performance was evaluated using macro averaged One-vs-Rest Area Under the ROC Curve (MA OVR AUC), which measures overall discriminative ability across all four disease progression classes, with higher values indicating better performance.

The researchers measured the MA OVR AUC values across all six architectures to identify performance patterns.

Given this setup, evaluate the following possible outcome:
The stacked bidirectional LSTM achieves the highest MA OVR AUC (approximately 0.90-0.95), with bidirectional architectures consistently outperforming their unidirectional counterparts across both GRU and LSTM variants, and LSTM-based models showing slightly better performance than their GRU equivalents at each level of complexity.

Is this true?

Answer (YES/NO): NO